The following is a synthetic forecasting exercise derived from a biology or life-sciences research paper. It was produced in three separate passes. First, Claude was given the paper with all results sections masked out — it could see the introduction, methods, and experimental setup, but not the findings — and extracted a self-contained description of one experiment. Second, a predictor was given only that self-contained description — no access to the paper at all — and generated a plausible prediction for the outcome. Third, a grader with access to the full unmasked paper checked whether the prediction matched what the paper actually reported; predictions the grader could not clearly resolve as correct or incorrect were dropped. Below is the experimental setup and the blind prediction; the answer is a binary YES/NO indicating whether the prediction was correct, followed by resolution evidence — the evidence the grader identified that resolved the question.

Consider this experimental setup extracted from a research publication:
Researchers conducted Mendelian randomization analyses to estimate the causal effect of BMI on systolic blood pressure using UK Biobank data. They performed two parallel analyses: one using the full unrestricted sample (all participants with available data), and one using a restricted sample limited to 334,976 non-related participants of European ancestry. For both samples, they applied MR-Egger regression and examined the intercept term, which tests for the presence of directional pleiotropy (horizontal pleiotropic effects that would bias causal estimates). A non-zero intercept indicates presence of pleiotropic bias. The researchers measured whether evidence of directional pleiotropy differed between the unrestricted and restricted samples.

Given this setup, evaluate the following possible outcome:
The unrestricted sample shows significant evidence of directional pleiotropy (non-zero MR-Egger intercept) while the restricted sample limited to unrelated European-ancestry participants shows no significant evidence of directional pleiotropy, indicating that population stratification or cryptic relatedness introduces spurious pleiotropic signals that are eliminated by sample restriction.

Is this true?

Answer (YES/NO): NO